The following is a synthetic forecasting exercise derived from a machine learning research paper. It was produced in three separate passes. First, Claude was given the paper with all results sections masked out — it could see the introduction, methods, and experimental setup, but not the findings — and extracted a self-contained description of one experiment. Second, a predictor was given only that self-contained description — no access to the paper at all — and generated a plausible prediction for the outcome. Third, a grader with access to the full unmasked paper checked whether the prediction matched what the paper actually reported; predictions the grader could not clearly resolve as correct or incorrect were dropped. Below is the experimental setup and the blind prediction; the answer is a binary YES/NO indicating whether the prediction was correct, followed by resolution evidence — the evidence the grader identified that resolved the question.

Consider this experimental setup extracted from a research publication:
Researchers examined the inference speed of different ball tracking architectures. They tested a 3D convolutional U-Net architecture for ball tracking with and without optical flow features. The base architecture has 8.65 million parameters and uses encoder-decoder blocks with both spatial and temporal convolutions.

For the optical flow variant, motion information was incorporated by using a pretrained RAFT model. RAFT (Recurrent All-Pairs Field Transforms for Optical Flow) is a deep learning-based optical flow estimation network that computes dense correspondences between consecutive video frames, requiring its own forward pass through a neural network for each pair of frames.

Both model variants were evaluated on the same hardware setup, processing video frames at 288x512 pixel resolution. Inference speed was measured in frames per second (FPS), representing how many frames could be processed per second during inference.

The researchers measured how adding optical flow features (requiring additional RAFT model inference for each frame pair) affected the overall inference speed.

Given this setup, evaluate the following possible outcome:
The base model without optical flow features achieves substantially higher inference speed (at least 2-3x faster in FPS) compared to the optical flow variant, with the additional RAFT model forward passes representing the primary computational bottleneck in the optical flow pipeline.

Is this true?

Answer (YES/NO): YES